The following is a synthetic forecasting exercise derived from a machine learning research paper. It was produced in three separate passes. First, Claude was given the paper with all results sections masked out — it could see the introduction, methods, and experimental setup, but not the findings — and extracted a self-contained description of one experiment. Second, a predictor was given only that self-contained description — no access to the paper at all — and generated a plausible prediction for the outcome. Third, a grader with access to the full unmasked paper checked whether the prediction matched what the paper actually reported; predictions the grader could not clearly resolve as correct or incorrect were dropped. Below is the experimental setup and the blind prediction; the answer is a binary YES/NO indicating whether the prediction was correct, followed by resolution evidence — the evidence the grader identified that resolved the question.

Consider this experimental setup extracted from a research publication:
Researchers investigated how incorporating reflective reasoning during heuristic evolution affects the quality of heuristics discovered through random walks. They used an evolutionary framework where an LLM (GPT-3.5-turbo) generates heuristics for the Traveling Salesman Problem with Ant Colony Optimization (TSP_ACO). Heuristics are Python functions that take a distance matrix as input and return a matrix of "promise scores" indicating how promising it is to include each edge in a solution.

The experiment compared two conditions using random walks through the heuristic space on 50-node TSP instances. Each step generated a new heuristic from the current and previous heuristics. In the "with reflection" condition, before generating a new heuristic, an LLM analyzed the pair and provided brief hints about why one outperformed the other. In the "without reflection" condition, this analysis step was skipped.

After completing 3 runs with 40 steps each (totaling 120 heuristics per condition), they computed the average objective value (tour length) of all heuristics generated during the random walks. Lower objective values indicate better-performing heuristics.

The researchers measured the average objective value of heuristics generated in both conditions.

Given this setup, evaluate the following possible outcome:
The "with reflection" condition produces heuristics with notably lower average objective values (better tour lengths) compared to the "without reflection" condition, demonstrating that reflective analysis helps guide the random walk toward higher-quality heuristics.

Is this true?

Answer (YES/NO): YES